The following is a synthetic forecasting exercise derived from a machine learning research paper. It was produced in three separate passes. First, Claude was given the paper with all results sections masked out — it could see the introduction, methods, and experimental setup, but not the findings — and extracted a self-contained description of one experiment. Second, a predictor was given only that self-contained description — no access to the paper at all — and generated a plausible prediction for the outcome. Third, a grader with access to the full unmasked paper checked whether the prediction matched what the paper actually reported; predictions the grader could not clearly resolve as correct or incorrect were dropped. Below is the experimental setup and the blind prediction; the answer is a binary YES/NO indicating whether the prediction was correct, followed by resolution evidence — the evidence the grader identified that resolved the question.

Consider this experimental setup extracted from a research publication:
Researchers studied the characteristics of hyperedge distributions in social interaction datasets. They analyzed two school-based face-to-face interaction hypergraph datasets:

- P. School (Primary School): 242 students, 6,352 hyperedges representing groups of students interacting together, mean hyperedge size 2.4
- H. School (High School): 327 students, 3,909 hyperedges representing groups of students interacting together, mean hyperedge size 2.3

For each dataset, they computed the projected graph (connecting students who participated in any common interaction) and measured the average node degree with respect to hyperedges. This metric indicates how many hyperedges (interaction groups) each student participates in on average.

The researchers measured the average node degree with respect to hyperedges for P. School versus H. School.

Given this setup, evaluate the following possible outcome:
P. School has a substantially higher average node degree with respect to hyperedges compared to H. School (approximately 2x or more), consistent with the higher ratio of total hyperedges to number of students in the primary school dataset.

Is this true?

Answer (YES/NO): YES